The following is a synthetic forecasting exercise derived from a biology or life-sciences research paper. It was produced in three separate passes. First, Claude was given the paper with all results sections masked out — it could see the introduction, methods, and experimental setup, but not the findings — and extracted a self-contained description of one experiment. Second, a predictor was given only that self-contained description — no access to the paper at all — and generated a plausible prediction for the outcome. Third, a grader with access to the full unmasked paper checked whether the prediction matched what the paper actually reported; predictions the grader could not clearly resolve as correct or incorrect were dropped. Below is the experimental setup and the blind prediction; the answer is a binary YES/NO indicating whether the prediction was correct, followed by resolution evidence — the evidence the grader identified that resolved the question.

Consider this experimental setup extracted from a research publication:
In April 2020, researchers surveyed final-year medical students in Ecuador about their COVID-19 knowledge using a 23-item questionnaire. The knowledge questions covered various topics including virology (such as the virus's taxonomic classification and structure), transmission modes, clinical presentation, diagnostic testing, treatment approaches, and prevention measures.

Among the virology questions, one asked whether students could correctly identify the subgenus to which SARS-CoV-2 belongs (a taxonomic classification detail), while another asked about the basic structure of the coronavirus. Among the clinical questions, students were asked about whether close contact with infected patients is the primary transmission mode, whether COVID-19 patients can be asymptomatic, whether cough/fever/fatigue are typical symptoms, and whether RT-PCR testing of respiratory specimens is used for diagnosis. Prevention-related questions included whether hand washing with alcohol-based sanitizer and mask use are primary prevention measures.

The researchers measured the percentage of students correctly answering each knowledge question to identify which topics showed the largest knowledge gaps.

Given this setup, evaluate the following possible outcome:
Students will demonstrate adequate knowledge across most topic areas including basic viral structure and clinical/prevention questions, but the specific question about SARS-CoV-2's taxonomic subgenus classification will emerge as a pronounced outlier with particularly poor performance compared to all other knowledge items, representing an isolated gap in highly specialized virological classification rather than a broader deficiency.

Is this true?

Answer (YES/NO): NO